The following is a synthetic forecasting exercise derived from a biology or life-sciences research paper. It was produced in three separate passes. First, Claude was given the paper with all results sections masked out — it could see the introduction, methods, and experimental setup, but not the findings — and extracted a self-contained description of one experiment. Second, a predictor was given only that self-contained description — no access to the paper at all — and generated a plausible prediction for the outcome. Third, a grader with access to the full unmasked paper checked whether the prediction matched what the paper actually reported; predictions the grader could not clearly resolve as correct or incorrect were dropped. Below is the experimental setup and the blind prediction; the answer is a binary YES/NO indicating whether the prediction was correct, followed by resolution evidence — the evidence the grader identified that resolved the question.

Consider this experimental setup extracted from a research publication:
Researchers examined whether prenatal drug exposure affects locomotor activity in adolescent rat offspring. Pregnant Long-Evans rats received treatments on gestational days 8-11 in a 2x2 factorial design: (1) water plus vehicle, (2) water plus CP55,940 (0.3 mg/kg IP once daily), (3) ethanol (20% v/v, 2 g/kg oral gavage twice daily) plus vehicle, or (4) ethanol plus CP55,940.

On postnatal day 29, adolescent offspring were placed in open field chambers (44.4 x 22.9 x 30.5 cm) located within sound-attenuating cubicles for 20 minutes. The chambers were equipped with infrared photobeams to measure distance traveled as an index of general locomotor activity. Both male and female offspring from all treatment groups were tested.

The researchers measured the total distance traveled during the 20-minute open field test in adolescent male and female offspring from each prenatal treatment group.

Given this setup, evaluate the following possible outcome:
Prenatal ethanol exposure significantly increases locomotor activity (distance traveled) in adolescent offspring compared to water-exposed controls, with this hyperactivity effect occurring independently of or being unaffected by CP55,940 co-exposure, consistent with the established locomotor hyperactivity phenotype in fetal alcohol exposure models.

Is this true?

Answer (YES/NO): NO